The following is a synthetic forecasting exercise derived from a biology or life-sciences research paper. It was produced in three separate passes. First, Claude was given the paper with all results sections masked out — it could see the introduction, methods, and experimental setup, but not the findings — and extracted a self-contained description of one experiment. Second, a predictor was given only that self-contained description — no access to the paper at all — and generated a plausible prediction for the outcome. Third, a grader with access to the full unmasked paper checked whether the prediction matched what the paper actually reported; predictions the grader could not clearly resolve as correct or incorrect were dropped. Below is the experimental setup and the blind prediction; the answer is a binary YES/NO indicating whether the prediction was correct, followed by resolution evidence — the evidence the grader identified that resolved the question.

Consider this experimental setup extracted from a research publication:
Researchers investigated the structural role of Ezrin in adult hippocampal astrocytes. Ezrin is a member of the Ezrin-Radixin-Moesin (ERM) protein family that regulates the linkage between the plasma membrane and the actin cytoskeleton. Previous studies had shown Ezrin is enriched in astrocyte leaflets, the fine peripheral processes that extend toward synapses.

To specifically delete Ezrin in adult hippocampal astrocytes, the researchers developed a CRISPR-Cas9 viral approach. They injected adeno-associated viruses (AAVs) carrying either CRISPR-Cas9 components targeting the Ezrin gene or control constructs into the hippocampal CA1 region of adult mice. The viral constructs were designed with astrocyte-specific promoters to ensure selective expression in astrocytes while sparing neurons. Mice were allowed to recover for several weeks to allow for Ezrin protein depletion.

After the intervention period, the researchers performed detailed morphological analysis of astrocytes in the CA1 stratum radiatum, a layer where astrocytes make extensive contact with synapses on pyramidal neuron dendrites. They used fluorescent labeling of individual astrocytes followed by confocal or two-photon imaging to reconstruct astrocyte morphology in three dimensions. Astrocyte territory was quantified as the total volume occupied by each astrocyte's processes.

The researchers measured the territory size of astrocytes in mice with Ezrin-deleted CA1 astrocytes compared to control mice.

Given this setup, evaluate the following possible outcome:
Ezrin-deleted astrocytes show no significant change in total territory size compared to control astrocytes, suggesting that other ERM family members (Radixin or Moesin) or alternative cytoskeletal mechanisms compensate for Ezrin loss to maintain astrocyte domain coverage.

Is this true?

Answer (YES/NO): NO